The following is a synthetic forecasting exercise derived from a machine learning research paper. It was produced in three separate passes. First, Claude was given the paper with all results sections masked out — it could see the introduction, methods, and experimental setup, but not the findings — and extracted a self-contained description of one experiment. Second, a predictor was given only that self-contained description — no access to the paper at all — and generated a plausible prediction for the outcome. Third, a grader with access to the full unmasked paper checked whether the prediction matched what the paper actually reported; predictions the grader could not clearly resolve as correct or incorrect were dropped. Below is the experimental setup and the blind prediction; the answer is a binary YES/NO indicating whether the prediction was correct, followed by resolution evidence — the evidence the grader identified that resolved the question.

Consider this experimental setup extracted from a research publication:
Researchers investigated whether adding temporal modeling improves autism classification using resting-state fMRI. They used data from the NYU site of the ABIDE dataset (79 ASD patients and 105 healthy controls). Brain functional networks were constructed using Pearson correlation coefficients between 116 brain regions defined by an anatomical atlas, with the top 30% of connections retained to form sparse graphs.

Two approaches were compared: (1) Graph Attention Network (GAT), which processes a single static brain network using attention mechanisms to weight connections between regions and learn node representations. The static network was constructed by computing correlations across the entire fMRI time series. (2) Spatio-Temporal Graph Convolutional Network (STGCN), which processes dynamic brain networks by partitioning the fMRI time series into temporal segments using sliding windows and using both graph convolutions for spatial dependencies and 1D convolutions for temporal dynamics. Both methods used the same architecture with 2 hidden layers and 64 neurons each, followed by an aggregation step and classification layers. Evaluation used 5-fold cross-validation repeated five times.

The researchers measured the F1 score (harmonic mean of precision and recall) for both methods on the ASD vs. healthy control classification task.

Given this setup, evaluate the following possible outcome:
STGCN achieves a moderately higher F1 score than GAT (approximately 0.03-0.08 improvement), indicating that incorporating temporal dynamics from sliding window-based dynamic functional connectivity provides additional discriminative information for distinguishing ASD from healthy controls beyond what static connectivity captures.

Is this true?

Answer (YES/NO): NO